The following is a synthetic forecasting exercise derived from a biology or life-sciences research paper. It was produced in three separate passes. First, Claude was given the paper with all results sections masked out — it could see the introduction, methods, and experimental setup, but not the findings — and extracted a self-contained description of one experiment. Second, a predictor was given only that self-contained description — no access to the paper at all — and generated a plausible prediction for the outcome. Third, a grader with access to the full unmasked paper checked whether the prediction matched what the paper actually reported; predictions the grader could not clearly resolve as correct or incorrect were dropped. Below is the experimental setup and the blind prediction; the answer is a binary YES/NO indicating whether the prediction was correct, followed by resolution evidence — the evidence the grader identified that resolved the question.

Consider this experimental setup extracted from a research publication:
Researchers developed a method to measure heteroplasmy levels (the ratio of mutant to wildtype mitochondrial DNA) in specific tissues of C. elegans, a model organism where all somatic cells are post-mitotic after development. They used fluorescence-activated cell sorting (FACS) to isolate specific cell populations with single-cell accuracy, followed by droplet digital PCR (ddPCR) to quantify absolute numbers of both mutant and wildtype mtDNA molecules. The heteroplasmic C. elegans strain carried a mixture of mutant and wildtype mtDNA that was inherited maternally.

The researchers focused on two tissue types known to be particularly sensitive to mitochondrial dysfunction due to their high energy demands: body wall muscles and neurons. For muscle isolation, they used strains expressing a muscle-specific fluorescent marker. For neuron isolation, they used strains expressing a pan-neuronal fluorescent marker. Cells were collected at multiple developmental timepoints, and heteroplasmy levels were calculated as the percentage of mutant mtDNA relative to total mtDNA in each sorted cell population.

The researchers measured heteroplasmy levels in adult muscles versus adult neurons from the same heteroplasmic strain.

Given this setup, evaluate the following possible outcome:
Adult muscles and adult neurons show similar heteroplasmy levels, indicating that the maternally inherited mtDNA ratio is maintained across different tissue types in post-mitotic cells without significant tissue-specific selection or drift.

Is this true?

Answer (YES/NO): NO